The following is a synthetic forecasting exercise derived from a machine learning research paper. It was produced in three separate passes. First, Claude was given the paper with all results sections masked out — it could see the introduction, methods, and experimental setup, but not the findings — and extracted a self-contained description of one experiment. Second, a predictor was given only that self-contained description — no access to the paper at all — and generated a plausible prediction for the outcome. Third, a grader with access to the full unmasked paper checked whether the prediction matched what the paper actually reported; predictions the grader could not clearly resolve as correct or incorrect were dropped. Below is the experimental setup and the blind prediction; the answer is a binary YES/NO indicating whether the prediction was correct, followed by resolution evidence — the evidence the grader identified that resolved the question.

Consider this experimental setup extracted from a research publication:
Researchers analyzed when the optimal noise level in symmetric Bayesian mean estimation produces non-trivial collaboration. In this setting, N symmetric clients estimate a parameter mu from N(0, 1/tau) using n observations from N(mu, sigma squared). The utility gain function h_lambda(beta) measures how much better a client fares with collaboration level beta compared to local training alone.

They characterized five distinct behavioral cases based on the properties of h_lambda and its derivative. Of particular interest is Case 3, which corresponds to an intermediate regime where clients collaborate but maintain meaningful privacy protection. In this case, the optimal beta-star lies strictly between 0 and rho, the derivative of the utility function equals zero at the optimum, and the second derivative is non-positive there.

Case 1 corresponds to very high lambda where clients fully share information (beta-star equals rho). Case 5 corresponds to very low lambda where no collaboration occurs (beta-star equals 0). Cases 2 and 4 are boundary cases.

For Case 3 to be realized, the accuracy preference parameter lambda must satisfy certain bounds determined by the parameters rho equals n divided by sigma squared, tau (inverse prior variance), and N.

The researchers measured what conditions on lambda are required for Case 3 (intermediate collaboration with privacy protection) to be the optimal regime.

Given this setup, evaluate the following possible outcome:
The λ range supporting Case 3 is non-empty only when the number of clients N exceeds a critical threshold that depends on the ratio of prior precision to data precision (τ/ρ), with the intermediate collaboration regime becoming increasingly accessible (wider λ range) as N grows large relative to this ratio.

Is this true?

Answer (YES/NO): NO